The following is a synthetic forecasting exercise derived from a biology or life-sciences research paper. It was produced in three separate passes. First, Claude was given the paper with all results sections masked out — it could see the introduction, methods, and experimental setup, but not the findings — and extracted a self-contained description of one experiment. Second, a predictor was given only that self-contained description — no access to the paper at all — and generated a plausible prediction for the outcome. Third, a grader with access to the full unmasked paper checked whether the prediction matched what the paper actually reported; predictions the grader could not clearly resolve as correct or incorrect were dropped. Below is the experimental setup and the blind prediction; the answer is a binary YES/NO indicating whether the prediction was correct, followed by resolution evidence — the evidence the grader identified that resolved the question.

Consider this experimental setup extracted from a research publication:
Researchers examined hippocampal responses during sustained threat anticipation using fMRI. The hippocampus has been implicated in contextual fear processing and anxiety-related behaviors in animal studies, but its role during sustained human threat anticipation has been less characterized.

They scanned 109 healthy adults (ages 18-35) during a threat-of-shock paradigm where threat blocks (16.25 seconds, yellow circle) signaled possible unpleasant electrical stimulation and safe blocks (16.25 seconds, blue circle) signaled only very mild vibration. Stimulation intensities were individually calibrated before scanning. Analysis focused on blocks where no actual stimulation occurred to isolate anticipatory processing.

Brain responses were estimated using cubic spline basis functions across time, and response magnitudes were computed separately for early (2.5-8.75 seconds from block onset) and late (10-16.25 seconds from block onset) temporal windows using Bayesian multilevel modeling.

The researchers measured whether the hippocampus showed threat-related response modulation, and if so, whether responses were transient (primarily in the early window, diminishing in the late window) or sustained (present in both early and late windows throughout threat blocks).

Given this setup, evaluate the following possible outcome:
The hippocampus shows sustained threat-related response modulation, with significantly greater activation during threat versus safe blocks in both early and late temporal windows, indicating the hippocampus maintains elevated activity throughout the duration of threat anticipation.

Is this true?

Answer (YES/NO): NO